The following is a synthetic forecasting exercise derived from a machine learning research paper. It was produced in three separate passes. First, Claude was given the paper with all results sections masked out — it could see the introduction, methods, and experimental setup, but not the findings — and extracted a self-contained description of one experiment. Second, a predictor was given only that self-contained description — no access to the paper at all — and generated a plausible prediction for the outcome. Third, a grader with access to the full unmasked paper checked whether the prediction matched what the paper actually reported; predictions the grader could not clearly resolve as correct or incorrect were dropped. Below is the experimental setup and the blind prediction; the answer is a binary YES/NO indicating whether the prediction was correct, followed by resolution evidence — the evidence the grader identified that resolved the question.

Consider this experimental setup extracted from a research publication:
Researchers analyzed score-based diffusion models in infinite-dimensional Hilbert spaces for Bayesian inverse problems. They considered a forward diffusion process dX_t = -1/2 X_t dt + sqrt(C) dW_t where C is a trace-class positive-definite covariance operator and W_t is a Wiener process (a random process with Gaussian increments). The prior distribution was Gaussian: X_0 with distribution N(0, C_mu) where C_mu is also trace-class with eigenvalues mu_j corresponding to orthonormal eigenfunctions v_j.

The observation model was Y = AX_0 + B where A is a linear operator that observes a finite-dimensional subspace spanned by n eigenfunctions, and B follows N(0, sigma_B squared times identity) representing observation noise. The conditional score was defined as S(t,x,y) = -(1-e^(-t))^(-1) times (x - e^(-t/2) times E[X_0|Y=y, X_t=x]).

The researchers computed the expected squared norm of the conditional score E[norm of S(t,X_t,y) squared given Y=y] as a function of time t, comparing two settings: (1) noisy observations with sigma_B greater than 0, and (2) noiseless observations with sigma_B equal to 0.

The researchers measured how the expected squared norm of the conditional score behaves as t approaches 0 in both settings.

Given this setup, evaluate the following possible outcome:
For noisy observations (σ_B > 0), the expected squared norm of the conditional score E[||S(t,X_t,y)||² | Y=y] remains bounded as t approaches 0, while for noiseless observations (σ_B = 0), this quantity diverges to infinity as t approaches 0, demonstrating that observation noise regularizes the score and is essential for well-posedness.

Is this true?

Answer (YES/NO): YES